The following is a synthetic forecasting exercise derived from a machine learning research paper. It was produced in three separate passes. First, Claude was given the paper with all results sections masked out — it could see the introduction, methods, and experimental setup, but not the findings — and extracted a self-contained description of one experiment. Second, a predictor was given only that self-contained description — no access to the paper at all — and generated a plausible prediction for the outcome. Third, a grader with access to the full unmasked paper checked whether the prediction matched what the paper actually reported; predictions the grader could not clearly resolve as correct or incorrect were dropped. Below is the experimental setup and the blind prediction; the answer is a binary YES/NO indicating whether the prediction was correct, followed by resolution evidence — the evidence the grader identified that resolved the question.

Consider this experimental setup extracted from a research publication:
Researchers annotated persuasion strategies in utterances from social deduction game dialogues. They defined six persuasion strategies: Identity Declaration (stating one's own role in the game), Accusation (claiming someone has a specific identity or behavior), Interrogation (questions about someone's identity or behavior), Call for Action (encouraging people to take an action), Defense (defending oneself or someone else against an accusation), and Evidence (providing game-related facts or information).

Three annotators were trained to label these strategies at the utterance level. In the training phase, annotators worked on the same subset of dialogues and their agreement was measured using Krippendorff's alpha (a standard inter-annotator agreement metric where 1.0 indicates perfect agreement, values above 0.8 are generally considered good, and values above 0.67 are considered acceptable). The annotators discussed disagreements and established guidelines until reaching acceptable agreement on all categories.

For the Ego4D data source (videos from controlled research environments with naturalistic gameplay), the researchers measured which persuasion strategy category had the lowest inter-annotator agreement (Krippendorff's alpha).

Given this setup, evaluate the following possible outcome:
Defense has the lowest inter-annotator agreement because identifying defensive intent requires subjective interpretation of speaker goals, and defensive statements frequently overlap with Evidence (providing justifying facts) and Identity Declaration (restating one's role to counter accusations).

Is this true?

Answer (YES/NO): YES